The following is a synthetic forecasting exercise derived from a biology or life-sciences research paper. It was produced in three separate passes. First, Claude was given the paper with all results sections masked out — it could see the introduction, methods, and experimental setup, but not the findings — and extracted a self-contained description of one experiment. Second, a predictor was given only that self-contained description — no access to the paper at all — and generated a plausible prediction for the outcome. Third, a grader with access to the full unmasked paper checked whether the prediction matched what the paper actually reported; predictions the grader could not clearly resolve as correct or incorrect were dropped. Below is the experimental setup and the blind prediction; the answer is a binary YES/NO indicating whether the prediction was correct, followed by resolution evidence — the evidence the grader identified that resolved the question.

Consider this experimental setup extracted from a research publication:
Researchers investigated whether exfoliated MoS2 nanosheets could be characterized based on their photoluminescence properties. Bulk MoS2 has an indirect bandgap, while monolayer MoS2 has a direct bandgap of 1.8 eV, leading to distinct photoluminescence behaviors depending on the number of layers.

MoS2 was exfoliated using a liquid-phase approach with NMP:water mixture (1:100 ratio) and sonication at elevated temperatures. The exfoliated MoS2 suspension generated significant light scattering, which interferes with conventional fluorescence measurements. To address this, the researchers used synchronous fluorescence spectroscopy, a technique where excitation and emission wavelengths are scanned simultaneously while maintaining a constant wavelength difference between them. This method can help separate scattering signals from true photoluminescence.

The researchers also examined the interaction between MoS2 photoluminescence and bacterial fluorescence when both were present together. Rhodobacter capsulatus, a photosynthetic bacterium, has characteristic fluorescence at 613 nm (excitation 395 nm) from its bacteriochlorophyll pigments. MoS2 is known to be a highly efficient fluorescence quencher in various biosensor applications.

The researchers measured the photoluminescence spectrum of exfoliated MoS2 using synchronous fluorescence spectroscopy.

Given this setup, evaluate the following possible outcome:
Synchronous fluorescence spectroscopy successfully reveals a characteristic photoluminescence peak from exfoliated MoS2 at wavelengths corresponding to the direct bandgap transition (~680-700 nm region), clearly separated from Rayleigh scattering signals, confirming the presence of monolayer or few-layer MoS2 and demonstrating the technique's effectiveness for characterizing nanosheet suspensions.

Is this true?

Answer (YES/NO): YES